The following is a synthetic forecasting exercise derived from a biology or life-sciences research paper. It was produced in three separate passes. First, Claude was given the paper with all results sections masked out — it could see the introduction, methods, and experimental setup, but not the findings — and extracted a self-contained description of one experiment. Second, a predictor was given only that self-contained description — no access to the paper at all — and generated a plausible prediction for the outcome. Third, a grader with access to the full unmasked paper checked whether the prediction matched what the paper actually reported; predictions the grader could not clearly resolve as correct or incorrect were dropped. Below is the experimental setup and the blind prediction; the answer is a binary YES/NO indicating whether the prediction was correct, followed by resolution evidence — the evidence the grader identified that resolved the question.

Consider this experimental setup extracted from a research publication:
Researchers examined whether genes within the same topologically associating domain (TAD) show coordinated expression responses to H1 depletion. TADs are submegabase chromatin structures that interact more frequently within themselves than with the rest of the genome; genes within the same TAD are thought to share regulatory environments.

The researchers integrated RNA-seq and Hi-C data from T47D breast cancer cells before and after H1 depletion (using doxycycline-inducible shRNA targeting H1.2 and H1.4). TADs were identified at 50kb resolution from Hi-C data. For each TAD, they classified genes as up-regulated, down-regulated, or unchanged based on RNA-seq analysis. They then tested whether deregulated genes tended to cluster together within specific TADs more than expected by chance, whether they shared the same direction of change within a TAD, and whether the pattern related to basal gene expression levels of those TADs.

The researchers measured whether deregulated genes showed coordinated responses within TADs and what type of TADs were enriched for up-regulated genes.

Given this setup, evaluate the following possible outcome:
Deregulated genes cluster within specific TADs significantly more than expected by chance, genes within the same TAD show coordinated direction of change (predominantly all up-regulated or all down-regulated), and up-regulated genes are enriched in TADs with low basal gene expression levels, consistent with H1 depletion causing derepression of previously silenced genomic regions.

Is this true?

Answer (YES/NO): YES